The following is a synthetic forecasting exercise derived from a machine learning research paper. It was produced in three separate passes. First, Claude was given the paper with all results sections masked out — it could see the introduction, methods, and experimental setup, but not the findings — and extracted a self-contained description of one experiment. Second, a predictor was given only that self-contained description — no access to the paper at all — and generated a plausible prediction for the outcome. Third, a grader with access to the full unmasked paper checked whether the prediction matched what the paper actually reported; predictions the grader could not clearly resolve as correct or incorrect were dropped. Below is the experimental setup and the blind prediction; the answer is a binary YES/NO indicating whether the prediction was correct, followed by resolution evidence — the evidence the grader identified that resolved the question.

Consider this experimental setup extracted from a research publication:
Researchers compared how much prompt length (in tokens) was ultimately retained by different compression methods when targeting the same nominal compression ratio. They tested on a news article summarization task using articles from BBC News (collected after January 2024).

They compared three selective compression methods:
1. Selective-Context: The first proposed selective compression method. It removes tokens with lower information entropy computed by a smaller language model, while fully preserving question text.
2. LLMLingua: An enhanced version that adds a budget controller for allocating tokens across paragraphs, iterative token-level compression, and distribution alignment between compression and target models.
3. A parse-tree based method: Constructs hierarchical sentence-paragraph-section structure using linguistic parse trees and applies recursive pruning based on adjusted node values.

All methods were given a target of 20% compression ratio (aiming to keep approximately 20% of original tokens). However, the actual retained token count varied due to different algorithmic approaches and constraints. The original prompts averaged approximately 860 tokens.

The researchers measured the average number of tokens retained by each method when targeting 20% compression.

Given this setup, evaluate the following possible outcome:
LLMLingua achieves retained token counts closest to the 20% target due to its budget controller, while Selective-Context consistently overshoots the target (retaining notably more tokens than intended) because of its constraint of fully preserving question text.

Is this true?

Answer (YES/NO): NO